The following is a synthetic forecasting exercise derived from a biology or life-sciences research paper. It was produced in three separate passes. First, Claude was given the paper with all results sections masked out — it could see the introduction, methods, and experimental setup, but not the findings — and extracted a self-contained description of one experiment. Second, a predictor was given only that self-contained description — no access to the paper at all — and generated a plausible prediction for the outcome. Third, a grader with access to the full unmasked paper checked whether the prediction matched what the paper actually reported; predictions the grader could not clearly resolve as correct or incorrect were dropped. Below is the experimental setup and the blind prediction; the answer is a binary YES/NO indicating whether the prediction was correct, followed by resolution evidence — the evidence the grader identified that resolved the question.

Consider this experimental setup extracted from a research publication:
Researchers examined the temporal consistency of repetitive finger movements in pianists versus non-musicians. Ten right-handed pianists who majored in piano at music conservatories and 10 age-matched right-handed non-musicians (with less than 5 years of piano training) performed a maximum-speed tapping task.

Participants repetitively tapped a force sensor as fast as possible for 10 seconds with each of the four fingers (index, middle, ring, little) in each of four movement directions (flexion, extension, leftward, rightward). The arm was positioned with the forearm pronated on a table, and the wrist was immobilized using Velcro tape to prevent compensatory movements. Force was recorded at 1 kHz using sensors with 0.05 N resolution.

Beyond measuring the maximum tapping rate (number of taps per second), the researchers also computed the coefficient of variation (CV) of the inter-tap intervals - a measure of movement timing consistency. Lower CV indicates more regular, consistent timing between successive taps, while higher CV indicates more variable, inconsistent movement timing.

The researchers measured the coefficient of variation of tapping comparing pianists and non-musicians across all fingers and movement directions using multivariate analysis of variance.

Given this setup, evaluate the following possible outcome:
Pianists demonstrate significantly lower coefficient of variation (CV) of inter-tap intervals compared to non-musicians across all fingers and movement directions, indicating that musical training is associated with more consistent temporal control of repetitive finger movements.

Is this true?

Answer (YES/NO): NO